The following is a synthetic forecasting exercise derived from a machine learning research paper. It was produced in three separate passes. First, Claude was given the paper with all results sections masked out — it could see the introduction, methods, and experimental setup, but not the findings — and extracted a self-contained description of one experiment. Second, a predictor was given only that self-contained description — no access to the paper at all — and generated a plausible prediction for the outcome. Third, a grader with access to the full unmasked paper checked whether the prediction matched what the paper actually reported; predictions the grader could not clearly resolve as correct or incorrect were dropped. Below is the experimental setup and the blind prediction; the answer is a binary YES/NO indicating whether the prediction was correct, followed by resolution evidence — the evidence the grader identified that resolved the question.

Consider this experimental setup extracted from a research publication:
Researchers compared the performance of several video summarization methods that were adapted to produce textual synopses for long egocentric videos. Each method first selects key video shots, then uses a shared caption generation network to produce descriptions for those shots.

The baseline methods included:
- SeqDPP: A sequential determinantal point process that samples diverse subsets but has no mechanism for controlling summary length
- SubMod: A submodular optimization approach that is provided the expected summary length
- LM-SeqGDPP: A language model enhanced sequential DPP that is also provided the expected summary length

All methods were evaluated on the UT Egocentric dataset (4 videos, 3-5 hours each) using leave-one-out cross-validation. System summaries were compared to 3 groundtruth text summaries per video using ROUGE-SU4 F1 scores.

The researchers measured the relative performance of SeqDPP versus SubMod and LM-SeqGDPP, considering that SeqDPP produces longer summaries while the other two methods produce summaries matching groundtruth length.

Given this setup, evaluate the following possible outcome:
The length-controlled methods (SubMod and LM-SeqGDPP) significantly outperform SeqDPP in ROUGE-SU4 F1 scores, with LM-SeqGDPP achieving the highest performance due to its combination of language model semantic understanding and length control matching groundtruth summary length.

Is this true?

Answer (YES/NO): NO